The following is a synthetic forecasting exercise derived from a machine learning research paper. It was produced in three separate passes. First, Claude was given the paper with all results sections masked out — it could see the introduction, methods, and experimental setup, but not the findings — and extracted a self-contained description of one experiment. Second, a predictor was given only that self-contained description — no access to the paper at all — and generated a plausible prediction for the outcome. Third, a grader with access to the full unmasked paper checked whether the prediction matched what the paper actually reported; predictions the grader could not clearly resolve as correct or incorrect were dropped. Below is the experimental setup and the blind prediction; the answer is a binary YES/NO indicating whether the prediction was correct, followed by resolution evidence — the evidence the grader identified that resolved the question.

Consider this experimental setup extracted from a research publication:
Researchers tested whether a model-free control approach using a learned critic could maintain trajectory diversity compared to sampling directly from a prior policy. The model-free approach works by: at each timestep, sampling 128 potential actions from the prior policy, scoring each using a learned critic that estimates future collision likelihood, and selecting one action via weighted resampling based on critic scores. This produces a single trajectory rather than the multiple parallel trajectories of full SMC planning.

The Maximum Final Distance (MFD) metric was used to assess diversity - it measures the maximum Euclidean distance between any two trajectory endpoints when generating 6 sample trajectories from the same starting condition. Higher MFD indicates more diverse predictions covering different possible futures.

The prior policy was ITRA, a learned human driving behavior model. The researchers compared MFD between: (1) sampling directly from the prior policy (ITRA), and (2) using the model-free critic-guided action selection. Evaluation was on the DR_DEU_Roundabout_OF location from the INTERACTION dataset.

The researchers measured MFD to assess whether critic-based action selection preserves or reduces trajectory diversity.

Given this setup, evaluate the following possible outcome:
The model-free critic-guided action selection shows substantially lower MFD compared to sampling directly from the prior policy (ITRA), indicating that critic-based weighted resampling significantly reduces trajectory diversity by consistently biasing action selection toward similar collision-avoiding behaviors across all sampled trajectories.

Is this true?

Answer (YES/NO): NO